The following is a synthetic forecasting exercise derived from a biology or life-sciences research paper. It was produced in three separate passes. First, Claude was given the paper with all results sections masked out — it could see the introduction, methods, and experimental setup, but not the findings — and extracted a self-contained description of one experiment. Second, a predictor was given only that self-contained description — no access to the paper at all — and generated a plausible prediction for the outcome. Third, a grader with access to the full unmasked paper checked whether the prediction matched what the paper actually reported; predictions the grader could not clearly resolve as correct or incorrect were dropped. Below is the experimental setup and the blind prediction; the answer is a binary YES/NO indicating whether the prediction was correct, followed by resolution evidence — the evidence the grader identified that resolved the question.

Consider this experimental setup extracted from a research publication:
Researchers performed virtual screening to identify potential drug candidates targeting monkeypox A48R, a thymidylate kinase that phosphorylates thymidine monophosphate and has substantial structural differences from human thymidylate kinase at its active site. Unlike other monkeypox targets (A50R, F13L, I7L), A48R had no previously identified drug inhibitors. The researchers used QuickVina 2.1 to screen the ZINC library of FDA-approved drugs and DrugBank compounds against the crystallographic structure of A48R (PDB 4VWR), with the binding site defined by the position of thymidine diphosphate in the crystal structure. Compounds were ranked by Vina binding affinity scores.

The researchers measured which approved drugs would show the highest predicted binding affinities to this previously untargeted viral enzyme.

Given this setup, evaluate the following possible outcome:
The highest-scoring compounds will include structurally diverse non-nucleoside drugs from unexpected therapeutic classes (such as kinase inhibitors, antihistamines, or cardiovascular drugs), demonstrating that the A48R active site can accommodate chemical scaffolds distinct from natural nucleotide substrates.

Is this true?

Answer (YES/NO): YES